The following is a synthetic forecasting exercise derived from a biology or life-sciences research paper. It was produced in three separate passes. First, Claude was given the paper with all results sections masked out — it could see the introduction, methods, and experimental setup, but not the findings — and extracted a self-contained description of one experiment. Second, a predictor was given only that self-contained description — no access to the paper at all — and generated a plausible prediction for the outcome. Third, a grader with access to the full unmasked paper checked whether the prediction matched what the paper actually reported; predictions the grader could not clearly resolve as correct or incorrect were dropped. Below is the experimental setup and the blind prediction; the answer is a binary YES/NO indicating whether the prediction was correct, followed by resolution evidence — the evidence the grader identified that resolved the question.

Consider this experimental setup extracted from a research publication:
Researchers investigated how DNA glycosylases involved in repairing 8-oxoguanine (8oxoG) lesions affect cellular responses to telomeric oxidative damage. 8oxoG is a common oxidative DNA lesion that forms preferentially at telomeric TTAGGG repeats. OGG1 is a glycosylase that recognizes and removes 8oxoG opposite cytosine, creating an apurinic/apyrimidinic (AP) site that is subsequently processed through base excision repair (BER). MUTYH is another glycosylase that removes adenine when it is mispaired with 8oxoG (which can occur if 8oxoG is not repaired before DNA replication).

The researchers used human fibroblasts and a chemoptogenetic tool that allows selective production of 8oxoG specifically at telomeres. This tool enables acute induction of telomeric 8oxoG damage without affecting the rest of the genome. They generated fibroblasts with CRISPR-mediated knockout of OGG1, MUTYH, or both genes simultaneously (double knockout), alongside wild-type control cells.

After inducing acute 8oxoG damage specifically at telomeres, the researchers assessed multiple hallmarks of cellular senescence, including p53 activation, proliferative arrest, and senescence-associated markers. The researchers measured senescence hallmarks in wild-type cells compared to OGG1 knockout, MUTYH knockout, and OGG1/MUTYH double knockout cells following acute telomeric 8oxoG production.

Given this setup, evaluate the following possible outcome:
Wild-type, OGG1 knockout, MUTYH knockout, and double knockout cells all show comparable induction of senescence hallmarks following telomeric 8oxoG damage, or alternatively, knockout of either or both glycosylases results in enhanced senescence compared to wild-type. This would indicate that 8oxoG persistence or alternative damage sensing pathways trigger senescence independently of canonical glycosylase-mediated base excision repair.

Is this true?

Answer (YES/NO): NO